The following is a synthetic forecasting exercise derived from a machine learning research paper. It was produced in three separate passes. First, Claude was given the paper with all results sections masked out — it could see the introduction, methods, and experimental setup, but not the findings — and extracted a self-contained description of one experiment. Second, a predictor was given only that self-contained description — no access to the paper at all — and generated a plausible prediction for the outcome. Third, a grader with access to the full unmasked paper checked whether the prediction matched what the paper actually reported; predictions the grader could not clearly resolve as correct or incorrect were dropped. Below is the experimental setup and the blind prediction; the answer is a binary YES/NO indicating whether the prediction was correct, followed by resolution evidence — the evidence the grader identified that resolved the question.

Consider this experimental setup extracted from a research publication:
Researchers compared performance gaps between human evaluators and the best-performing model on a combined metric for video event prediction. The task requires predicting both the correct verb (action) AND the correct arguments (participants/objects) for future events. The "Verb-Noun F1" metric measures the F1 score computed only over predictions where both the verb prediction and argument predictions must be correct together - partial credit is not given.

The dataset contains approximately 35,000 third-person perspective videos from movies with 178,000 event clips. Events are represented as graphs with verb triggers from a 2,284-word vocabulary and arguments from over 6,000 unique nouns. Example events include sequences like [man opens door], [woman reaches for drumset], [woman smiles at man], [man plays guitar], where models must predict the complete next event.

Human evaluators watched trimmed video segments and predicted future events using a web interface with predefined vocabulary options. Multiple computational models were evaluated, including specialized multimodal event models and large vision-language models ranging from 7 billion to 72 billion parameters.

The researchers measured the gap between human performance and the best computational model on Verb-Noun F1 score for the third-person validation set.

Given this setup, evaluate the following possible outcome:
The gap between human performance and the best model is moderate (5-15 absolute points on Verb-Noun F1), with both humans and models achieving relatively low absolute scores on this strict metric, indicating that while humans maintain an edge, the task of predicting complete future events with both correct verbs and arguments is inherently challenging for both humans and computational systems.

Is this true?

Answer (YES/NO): YES